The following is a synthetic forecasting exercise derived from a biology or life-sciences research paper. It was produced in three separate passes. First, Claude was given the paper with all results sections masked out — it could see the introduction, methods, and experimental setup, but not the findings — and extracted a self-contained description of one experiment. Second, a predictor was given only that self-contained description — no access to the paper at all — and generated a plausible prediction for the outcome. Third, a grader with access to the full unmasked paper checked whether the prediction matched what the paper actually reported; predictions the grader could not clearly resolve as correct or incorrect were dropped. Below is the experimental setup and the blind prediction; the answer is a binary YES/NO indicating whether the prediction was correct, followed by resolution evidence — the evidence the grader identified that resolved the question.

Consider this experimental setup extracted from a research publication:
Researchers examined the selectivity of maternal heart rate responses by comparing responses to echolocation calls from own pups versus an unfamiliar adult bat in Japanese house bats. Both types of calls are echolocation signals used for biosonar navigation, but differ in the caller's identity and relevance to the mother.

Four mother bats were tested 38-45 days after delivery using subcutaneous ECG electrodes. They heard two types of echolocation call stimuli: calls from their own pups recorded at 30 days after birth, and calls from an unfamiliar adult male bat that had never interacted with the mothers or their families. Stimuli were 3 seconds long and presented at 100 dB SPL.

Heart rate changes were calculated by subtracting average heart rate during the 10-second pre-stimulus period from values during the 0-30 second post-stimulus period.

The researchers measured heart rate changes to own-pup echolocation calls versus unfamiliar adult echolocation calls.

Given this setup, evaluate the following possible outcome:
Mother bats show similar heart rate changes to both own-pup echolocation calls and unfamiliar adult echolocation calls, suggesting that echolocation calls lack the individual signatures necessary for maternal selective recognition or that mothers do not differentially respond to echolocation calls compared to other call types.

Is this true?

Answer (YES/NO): NO